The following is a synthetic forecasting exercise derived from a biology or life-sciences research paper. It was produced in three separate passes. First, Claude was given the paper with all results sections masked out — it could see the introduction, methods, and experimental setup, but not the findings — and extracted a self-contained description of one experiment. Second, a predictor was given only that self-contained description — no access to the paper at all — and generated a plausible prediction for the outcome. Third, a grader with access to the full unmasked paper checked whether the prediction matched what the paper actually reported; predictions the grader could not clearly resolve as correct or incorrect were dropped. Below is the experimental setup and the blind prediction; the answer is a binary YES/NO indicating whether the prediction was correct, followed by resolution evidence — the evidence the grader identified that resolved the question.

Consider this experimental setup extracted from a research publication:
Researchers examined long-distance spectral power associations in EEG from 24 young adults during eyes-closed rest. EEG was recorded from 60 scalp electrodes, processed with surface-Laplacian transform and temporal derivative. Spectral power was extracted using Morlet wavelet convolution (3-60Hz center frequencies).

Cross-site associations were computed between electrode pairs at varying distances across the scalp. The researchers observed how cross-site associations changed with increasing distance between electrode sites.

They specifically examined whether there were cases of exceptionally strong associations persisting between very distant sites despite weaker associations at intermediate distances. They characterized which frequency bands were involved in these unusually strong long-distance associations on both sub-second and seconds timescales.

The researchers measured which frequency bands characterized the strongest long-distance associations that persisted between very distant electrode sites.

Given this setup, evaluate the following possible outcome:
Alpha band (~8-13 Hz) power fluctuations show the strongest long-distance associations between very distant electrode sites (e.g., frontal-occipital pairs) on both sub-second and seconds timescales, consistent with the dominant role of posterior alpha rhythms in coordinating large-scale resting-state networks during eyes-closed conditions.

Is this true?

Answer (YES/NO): YES